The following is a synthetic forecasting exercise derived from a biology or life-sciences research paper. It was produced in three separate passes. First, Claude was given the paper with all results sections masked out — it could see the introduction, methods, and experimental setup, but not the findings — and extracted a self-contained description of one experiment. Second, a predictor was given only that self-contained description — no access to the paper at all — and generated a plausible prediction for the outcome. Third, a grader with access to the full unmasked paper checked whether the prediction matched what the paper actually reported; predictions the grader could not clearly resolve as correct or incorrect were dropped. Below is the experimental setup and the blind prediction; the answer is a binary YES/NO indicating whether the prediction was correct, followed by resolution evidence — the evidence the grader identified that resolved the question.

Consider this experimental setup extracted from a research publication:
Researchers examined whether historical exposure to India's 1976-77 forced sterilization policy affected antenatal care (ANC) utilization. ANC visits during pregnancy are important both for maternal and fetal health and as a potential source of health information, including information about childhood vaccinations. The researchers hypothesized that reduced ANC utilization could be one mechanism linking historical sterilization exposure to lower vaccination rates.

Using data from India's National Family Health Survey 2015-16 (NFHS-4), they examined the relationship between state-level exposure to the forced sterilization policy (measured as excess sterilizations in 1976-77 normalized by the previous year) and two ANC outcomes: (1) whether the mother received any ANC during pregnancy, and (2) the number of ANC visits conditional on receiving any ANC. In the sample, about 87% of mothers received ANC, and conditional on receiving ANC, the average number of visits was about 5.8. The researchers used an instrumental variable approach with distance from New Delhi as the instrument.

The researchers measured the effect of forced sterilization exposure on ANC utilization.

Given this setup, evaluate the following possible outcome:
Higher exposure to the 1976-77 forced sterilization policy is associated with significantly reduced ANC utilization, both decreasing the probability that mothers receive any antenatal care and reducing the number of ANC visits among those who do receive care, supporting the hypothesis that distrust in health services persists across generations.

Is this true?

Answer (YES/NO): YES